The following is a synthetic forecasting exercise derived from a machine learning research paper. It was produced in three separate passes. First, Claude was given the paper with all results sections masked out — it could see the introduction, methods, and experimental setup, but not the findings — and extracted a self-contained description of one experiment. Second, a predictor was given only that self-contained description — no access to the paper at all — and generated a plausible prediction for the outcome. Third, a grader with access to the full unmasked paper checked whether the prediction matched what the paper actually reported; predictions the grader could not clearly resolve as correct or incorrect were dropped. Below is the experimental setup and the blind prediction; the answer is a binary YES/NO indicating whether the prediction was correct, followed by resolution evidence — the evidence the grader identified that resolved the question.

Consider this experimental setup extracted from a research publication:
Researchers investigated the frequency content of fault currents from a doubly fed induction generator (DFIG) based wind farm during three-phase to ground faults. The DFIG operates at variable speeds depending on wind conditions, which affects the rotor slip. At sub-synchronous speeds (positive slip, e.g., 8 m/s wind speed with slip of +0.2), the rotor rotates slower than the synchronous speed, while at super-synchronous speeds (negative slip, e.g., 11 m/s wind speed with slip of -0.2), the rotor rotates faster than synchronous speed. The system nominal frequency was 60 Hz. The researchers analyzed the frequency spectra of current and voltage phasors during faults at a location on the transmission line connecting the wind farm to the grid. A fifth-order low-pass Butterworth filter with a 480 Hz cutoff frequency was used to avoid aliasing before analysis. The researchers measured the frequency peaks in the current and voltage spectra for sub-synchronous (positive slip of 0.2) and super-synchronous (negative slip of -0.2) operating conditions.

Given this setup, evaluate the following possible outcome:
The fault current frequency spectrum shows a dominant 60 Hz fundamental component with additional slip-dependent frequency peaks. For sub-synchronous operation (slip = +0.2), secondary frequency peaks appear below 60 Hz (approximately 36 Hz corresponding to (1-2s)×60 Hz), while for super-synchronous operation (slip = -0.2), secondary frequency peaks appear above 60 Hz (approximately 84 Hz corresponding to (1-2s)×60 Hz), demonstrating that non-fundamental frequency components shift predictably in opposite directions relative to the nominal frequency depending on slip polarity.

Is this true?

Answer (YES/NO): NO